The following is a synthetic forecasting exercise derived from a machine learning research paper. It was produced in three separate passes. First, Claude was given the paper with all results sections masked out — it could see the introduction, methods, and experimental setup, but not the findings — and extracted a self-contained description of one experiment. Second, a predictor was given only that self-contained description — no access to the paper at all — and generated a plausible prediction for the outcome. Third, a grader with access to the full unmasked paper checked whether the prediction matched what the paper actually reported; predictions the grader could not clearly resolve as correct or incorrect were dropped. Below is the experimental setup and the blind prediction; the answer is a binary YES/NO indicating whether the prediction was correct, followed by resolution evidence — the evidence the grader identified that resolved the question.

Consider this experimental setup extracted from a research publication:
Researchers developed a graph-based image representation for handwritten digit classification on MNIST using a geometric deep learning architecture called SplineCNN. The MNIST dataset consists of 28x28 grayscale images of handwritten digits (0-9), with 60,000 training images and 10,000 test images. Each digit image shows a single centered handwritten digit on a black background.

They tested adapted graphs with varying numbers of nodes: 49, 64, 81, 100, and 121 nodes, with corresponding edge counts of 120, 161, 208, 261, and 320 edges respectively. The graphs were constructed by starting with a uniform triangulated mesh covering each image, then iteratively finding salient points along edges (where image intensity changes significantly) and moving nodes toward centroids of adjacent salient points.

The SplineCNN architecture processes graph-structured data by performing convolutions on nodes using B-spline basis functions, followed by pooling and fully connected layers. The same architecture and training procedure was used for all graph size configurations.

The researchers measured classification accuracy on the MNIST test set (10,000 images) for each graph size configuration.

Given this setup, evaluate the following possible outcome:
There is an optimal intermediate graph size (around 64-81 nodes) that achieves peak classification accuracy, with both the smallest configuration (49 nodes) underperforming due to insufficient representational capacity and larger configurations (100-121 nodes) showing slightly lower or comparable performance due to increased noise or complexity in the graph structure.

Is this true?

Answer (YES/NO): NO